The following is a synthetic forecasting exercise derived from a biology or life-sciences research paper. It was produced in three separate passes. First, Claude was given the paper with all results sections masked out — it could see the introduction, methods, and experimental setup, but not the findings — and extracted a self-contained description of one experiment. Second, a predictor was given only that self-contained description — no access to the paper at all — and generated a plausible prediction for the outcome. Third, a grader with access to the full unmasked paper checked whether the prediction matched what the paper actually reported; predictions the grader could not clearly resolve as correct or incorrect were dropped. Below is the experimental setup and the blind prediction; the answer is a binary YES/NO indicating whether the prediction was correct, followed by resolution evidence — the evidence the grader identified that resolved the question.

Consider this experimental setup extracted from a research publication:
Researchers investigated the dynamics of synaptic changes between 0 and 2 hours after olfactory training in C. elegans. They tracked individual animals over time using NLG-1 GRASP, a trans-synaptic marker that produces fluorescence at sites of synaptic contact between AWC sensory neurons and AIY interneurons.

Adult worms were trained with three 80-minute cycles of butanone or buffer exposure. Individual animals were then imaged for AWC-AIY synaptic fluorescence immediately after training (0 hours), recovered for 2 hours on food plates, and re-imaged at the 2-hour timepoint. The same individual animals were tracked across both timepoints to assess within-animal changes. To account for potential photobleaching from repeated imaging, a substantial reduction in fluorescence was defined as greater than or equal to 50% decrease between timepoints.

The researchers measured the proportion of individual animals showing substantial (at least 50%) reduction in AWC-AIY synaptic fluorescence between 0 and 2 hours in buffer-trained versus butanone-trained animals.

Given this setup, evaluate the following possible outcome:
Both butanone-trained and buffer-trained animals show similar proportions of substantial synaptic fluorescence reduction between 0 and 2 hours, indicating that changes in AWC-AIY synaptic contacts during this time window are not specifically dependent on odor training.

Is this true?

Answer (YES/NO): YES